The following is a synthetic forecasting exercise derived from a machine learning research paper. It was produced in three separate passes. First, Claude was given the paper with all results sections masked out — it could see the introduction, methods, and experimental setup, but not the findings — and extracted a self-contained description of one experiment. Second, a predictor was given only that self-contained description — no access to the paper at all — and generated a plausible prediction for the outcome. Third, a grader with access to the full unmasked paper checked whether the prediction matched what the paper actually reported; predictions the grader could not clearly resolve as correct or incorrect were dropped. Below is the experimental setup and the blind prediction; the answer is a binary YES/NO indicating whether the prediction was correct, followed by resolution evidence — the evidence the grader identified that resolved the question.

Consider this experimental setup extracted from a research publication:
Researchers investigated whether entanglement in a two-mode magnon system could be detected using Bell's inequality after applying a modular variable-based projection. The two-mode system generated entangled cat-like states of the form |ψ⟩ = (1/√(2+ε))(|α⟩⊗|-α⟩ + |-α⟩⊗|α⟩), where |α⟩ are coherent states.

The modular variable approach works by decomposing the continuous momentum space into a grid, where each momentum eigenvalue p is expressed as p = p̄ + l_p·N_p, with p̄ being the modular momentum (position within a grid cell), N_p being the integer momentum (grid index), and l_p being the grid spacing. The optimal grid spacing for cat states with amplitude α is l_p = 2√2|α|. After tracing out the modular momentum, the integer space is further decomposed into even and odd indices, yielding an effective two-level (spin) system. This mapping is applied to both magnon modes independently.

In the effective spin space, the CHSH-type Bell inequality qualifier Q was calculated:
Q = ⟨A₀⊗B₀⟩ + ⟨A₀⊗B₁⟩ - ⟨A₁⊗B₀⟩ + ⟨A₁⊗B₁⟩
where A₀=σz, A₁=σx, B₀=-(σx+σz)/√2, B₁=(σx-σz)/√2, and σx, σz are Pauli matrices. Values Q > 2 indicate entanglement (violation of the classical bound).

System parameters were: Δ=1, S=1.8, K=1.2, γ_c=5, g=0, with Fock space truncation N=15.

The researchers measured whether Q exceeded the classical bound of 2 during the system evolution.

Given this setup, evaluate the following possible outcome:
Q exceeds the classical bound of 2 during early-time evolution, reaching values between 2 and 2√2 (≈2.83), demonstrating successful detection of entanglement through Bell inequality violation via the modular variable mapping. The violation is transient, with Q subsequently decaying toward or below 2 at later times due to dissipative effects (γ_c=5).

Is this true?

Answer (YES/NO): NO